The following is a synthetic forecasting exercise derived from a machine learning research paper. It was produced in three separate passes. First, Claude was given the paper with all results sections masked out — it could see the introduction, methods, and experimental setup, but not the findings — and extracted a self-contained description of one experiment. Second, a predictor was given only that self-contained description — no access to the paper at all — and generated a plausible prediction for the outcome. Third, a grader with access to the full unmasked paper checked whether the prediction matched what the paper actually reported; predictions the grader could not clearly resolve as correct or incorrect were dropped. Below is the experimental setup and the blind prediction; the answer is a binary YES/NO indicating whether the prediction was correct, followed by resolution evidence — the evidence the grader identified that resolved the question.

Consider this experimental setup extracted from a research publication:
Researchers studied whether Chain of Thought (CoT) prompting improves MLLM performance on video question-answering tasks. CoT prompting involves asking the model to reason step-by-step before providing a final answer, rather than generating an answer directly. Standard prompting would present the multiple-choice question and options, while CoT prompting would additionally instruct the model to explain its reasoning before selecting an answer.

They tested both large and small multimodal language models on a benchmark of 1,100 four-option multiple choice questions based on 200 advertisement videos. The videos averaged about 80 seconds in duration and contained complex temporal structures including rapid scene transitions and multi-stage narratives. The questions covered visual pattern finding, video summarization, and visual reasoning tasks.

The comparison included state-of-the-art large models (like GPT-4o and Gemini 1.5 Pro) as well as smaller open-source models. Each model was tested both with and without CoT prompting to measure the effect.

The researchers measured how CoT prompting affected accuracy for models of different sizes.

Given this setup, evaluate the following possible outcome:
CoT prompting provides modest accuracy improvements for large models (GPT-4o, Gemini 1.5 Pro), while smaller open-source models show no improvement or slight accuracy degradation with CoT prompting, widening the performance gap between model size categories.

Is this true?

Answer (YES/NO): NO